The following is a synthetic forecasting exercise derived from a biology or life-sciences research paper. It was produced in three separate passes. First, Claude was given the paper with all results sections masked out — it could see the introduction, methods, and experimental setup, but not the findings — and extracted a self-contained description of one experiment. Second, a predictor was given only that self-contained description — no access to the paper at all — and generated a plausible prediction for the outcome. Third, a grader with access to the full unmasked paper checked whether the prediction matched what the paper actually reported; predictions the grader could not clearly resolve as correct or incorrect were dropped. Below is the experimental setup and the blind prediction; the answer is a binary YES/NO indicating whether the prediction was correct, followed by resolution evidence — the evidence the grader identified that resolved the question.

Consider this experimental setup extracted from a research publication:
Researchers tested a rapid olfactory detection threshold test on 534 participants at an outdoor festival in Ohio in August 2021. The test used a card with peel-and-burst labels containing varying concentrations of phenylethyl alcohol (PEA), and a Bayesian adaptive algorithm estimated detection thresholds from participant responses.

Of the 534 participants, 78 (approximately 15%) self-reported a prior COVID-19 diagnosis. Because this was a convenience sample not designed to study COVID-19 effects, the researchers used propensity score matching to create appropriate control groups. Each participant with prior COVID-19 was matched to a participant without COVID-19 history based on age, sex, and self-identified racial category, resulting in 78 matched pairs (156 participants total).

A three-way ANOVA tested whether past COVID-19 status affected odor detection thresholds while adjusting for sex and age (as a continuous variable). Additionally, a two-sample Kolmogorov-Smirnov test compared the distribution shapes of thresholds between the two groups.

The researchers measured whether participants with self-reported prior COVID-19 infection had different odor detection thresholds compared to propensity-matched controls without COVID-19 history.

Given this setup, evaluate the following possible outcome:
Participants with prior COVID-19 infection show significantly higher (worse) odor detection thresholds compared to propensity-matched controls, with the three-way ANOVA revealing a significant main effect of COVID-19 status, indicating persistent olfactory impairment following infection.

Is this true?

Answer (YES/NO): NO